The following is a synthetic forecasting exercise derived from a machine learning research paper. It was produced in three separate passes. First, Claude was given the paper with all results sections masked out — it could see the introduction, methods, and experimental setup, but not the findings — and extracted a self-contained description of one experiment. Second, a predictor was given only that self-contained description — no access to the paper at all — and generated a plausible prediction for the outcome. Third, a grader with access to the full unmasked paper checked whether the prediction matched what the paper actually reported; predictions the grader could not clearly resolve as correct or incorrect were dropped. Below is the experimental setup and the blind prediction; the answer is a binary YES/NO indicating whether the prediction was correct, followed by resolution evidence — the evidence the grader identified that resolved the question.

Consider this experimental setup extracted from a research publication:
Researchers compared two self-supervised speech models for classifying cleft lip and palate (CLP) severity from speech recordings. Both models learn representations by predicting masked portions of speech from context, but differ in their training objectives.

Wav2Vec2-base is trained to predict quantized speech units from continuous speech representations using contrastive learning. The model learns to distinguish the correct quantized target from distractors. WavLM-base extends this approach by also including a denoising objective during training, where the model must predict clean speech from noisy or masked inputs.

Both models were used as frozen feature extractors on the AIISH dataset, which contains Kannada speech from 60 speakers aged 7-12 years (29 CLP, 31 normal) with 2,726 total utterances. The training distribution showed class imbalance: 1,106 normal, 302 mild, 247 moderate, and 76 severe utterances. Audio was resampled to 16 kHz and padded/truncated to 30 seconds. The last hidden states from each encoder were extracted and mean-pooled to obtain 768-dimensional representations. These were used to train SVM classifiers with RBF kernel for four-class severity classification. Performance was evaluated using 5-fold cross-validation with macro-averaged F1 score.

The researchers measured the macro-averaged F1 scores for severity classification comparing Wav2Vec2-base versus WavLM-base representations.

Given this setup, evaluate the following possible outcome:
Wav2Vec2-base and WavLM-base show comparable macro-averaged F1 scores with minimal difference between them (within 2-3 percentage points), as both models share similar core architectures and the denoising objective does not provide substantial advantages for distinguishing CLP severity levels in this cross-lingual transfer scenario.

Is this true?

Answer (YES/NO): NO